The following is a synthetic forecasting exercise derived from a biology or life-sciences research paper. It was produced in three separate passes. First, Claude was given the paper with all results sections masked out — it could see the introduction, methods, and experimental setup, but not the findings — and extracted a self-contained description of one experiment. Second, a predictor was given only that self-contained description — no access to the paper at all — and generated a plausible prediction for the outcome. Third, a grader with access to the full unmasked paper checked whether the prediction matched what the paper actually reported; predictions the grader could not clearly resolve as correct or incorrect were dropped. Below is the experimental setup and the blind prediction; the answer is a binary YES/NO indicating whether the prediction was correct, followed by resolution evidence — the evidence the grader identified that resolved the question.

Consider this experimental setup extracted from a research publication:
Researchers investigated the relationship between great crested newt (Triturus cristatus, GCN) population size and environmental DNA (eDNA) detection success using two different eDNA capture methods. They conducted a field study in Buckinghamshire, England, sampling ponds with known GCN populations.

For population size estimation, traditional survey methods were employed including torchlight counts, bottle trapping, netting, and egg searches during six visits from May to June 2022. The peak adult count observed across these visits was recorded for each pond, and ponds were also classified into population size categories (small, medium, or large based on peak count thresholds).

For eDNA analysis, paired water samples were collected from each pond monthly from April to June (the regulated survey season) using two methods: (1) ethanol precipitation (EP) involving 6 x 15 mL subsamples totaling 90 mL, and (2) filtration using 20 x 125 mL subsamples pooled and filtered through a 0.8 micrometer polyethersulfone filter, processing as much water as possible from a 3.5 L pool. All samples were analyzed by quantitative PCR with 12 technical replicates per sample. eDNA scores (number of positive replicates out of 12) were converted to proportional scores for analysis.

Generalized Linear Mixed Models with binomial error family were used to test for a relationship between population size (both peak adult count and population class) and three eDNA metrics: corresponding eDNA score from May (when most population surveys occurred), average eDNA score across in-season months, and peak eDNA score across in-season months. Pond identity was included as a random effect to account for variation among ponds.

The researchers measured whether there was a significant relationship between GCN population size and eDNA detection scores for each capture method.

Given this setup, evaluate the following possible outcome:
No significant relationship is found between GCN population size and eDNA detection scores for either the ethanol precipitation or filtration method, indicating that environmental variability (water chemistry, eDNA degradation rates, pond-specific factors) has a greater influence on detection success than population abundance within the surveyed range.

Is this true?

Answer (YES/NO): NO